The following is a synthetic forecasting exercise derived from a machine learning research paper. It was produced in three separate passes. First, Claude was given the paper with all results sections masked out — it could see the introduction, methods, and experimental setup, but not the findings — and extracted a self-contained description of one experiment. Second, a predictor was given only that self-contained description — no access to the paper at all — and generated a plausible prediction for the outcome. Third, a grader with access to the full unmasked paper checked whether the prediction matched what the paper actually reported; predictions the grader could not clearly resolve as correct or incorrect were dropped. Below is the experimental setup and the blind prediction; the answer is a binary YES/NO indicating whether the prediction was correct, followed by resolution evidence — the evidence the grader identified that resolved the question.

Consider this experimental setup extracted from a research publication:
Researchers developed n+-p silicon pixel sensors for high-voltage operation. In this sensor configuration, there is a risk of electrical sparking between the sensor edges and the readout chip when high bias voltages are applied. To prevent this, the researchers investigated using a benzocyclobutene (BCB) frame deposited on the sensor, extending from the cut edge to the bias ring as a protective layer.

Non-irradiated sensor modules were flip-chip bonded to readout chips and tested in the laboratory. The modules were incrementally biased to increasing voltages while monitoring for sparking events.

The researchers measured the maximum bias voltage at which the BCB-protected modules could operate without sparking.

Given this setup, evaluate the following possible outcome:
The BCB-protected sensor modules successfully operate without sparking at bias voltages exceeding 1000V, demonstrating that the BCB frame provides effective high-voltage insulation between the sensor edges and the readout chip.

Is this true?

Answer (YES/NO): NO